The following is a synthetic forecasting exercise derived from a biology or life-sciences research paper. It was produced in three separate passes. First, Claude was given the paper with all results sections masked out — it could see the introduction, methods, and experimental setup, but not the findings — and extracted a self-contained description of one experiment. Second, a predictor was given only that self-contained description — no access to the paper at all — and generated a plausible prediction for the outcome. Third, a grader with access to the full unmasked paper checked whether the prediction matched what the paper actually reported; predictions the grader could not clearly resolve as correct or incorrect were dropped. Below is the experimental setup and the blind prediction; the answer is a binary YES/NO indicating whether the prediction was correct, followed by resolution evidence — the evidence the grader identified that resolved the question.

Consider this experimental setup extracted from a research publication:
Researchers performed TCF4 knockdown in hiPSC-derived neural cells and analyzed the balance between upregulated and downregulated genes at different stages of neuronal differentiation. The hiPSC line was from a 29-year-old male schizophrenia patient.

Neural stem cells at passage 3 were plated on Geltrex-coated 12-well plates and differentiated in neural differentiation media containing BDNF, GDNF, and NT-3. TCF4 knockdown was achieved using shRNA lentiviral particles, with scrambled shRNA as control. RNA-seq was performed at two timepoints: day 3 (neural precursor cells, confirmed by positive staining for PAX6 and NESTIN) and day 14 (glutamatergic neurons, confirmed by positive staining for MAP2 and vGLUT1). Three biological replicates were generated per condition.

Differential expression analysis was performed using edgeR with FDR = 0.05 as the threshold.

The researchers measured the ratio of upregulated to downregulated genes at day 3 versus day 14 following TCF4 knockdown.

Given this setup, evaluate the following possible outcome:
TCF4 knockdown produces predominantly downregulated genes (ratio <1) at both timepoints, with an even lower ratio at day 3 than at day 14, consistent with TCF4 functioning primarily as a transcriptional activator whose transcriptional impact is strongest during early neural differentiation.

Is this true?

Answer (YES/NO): NO